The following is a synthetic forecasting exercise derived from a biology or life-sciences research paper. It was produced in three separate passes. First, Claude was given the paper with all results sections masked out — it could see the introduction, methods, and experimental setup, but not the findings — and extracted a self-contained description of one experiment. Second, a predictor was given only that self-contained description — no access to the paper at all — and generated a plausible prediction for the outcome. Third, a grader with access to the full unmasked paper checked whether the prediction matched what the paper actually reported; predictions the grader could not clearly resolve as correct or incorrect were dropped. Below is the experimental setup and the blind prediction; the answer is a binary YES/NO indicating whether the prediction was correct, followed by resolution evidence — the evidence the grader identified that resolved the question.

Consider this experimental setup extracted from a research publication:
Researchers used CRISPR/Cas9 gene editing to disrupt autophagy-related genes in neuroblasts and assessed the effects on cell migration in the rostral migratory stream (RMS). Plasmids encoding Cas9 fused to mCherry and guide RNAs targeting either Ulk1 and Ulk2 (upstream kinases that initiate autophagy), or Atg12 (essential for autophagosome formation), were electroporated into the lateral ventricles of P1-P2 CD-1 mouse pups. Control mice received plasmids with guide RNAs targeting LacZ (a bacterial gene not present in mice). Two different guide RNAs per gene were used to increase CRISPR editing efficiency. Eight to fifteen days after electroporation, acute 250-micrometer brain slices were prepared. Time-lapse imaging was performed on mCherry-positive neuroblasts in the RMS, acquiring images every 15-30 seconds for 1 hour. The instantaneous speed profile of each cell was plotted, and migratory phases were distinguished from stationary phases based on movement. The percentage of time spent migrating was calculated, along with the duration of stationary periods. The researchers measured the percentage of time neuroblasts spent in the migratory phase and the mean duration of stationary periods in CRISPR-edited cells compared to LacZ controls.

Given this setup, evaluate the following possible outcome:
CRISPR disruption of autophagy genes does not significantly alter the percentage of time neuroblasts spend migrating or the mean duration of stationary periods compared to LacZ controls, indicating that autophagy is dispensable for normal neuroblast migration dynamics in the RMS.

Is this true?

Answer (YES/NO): NO